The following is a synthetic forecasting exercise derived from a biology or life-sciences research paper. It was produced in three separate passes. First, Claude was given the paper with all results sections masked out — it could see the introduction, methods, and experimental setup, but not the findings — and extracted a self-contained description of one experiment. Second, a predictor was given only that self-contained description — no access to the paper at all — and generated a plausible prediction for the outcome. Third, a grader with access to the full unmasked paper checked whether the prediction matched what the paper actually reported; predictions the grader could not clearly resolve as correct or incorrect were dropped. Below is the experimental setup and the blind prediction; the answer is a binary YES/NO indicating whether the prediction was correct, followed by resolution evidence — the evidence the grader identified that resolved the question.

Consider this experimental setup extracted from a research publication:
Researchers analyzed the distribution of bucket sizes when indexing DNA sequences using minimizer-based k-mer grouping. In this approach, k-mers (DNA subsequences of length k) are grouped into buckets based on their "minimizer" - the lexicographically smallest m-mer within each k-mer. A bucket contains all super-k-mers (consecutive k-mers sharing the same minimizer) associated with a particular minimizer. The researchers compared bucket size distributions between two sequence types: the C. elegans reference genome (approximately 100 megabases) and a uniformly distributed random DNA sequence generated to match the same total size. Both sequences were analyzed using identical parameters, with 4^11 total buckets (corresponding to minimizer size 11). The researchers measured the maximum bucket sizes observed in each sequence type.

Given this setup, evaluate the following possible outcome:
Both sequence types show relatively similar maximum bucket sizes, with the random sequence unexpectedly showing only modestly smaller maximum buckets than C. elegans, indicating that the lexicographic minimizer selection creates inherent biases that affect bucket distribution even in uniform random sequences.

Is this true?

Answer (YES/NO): NO